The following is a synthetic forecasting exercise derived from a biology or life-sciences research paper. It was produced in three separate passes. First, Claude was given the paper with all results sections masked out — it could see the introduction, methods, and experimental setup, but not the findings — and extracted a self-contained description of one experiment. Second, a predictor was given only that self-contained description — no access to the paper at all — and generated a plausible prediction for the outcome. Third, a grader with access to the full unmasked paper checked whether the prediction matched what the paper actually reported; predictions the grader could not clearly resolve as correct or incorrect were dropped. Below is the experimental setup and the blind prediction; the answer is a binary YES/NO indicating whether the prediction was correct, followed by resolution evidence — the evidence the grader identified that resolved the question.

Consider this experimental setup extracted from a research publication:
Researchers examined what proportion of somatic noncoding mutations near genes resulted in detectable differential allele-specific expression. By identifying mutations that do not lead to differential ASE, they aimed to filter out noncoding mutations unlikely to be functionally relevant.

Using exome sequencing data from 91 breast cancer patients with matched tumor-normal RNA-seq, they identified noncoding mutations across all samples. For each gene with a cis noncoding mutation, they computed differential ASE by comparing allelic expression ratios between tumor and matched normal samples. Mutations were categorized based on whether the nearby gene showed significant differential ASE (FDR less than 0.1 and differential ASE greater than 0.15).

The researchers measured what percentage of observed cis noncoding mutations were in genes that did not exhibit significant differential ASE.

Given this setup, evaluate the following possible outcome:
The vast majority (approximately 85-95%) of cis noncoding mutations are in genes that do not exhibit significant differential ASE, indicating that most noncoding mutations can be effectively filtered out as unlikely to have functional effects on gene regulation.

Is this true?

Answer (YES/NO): NO